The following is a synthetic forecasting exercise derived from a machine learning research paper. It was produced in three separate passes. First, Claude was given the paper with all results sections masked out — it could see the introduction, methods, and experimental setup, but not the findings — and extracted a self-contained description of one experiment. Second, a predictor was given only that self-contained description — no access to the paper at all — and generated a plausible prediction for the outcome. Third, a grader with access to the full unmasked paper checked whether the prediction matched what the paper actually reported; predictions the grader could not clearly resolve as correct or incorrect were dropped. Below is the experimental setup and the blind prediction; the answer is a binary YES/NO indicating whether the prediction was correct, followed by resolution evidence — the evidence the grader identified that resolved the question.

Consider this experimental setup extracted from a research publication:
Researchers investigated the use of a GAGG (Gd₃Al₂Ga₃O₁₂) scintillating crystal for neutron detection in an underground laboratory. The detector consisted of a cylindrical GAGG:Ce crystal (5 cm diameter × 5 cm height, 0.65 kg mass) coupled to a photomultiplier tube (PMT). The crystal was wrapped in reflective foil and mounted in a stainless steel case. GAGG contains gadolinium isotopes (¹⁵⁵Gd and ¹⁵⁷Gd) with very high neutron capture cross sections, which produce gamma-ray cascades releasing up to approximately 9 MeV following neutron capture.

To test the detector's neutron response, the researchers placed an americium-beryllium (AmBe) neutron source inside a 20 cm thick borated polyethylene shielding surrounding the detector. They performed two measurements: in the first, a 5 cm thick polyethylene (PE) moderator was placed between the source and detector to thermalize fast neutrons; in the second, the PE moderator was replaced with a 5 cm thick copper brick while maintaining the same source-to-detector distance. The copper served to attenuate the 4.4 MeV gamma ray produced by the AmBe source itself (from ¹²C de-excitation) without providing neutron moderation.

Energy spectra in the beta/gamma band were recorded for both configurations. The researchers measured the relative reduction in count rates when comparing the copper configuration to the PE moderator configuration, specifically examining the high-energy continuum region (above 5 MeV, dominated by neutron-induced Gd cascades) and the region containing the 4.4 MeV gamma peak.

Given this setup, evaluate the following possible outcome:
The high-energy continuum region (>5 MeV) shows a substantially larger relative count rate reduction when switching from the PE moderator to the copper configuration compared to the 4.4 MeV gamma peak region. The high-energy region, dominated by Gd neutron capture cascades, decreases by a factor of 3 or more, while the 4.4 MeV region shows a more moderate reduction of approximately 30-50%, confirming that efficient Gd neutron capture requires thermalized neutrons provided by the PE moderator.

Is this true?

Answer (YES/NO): NO